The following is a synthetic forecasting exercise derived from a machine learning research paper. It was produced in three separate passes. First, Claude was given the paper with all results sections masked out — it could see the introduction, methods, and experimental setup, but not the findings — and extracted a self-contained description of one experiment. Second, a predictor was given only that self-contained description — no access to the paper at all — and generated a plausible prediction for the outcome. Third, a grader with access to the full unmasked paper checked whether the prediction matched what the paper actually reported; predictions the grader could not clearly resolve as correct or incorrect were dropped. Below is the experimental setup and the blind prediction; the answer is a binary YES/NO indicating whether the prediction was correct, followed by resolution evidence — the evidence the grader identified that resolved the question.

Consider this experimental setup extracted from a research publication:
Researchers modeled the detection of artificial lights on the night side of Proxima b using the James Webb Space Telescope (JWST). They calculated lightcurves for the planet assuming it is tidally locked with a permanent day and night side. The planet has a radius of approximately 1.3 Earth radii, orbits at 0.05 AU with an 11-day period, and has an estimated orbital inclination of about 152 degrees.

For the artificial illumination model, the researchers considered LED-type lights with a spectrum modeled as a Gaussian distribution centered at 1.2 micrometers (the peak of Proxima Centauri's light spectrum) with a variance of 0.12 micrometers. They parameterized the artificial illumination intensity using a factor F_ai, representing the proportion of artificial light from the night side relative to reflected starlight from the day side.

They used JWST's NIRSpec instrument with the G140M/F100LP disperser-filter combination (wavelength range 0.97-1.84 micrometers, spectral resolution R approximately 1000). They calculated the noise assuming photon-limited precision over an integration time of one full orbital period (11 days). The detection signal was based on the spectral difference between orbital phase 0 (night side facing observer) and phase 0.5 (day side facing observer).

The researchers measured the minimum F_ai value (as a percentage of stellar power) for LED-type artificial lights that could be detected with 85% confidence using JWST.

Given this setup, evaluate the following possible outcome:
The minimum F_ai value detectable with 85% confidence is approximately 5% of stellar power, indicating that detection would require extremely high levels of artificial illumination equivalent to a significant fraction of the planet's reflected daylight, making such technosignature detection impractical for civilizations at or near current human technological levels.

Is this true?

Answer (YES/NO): YES